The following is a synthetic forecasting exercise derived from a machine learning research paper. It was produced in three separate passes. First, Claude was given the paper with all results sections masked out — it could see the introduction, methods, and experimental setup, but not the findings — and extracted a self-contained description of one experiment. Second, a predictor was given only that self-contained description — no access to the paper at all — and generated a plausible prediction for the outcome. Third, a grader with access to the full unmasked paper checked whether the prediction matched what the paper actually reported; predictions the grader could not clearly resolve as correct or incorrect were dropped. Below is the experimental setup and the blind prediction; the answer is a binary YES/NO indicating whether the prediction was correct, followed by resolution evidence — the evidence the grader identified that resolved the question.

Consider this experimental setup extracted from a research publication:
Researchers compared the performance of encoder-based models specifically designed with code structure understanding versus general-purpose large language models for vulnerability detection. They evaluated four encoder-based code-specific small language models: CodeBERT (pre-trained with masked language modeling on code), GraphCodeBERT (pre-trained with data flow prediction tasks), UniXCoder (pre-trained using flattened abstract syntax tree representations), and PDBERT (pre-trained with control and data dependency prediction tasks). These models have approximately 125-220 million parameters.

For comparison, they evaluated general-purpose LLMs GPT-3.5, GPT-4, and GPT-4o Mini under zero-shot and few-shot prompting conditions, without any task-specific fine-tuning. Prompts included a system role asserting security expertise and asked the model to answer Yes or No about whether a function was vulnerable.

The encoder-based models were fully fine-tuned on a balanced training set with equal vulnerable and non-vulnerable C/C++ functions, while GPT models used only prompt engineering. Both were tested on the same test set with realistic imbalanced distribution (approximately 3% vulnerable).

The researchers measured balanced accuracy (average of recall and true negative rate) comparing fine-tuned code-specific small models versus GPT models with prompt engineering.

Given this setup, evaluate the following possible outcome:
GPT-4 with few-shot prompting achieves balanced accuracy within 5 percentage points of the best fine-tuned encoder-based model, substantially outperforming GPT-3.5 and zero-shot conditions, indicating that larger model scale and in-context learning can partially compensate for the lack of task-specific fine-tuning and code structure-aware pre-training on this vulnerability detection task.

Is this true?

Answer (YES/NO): NO